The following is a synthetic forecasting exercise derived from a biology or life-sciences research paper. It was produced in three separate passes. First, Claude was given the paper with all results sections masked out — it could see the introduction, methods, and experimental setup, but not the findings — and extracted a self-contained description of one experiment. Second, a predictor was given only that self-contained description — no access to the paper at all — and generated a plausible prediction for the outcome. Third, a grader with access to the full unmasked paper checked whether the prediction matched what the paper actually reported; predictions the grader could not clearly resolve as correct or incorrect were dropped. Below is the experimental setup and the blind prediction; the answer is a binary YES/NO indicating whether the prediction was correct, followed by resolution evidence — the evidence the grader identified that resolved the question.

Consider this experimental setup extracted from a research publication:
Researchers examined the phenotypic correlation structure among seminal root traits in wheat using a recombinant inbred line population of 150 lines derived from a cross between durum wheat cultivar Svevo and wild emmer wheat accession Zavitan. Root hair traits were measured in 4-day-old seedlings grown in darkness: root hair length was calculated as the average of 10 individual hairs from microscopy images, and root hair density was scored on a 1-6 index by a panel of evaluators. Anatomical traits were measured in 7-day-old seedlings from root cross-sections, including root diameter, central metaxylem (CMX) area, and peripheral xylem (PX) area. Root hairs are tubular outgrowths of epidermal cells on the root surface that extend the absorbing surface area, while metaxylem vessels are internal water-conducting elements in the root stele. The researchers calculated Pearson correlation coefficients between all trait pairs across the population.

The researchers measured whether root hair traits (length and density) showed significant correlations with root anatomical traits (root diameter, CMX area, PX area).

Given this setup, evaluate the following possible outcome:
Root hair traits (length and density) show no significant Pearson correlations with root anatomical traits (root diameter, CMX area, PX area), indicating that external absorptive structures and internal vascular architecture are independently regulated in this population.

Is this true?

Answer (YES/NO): YES